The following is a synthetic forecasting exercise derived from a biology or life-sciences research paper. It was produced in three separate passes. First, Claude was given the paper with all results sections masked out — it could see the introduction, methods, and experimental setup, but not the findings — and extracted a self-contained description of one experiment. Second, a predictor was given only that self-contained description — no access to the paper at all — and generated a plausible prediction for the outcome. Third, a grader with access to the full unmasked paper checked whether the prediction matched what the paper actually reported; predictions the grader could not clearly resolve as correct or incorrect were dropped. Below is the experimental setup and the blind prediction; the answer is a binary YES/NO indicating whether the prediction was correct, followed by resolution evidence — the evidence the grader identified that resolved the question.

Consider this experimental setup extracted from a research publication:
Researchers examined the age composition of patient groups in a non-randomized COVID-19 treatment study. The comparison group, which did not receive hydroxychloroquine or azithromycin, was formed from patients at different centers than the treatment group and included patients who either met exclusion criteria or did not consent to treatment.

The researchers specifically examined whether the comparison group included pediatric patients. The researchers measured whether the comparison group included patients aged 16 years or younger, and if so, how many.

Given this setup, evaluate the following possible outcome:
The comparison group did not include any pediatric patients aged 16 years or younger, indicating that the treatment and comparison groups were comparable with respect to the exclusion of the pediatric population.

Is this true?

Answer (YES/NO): NO